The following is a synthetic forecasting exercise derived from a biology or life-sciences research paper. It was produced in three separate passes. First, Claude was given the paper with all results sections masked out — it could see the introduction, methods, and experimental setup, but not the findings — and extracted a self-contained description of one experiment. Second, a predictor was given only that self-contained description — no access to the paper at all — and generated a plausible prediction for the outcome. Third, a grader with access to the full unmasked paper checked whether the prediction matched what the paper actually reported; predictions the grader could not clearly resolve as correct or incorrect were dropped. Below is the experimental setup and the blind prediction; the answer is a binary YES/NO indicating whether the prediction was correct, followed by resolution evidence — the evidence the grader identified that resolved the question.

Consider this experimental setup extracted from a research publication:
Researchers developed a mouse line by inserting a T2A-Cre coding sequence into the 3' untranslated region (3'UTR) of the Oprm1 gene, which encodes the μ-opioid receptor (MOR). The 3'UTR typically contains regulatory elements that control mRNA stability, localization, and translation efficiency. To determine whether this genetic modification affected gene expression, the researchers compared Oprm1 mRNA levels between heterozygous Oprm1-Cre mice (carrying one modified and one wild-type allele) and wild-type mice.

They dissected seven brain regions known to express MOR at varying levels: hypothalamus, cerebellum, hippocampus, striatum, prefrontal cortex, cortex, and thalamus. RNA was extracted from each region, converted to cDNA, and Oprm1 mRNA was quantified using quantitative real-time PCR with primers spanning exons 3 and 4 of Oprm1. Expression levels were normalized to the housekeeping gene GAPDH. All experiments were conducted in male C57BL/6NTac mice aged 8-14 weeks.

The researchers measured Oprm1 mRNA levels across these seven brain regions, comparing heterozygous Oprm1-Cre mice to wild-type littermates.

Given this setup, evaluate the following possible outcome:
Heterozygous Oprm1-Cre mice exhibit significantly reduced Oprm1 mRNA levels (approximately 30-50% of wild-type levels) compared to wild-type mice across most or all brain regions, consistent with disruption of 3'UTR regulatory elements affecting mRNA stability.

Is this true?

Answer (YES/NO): NO